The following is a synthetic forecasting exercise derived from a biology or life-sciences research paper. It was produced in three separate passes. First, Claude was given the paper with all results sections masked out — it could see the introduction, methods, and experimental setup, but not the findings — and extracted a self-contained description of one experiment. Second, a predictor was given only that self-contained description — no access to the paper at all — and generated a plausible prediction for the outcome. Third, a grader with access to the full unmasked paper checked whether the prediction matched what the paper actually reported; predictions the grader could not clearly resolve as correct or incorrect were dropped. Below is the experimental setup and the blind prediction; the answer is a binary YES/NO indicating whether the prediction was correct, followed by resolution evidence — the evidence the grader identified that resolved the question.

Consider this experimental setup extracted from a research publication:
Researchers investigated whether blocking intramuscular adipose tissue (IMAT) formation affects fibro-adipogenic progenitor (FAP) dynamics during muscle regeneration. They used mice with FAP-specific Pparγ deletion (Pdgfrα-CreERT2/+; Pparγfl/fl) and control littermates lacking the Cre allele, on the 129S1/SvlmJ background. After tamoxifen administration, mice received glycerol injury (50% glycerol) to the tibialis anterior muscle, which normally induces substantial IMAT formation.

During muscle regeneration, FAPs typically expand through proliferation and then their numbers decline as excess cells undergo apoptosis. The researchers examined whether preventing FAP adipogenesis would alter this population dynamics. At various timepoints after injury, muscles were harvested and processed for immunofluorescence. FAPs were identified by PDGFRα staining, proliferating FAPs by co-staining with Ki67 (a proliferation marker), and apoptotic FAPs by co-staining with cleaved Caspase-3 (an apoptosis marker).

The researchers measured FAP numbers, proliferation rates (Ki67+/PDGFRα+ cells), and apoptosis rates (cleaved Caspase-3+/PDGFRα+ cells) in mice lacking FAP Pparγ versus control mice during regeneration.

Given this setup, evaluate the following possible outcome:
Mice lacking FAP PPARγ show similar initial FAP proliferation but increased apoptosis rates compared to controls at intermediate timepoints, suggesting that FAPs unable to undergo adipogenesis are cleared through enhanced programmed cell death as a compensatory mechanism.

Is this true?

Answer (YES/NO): NO